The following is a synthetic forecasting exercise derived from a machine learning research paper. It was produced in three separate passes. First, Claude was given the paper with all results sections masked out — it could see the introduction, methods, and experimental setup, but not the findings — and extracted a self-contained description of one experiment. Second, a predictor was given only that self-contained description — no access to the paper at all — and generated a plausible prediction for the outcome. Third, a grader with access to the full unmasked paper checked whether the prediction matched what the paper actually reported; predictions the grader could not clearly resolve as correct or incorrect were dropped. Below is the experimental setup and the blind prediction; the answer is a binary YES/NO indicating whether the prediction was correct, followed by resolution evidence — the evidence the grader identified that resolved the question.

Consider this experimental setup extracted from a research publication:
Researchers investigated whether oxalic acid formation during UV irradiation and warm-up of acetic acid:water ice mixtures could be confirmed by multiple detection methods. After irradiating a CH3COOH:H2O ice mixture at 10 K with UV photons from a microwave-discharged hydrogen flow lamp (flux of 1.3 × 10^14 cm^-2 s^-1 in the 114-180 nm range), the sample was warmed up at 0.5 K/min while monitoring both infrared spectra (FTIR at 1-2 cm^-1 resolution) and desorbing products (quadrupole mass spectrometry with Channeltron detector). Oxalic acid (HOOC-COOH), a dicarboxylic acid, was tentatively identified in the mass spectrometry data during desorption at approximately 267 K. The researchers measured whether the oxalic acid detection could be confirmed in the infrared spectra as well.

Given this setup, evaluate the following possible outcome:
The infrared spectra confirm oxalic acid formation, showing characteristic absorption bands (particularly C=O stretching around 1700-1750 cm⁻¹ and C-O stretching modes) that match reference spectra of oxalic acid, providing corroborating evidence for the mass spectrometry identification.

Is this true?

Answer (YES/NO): NO